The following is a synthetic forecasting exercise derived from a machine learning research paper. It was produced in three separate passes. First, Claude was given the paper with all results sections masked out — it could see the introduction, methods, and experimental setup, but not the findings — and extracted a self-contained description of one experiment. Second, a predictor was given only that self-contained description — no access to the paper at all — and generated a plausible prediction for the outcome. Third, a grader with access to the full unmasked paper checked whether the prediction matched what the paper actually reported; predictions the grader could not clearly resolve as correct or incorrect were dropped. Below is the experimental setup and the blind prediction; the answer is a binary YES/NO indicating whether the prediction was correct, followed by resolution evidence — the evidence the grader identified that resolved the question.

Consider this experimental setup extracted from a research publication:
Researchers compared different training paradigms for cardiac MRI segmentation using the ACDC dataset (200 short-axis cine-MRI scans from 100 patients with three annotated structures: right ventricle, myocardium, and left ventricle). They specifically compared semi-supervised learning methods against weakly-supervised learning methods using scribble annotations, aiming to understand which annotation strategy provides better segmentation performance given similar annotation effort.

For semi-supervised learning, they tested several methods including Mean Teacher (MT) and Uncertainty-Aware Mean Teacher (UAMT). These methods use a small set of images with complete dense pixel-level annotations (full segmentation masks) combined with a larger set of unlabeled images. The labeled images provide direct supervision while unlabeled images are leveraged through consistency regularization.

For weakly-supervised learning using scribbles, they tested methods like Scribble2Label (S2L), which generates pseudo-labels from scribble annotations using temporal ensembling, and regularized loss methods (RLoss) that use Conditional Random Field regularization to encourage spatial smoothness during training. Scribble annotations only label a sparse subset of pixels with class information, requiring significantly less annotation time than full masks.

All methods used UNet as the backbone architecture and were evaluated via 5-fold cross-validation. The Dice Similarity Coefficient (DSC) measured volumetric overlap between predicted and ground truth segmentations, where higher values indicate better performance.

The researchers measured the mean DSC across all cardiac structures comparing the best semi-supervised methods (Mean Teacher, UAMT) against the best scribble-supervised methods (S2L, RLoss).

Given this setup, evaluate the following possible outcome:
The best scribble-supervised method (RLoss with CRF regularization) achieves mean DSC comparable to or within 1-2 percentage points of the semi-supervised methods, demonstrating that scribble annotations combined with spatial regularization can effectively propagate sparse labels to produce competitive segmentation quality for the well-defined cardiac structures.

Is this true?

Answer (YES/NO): NO